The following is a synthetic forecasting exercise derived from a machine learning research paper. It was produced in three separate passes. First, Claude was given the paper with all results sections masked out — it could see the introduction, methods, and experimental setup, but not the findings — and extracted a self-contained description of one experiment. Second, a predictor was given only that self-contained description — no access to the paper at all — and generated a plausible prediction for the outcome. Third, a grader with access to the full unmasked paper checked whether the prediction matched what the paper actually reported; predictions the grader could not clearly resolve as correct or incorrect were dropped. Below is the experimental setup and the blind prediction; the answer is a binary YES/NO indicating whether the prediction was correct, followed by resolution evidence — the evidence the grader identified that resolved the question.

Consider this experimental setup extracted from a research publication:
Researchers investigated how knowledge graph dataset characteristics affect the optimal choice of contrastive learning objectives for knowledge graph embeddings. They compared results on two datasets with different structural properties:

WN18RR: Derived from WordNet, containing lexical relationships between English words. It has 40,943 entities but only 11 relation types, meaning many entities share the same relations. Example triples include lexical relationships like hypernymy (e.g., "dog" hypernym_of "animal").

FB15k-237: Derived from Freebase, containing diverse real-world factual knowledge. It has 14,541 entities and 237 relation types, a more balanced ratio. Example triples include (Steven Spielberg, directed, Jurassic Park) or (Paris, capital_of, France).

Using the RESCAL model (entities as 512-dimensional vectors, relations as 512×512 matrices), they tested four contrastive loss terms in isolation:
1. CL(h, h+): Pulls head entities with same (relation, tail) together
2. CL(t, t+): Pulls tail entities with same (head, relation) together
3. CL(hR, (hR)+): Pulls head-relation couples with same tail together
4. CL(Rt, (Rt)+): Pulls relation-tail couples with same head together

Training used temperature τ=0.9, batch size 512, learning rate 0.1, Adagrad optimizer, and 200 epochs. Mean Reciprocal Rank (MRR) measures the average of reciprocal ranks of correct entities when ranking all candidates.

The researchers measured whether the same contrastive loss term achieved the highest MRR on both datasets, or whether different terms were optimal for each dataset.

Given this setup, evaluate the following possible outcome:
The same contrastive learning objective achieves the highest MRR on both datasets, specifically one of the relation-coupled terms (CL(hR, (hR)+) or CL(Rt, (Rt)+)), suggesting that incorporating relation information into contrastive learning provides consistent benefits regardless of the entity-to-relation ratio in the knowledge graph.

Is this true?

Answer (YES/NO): NO